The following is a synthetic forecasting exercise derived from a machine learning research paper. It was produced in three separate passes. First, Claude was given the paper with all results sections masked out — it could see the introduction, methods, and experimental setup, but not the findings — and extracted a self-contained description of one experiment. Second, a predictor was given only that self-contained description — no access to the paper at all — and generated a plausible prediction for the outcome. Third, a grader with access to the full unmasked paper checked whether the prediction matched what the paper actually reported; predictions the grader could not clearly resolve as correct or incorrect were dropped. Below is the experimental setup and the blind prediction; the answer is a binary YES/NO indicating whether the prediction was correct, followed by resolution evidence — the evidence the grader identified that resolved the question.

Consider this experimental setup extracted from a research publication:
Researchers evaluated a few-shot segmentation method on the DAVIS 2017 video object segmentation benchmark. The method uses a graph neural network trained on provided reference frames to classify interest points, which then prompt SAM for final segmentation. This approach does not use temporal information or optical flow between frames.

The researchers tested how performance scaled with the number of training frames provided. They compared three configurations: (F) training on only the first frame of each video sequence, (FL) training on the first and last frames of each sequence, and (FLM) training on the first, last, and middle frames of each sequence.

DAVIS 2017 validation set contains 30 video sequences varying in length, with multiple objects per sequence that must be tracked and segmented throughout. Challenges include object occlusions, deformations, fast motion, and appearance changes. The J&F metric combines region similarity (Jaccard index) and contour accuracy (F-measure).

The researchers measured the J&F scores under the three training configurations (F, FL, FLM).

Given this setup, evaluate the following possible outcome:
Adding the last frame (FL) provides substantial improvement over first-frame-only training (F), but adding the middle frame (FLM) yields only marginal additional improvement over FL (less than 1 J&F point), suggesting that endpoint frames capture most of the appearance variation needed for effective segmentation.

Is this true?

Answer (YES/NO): NO